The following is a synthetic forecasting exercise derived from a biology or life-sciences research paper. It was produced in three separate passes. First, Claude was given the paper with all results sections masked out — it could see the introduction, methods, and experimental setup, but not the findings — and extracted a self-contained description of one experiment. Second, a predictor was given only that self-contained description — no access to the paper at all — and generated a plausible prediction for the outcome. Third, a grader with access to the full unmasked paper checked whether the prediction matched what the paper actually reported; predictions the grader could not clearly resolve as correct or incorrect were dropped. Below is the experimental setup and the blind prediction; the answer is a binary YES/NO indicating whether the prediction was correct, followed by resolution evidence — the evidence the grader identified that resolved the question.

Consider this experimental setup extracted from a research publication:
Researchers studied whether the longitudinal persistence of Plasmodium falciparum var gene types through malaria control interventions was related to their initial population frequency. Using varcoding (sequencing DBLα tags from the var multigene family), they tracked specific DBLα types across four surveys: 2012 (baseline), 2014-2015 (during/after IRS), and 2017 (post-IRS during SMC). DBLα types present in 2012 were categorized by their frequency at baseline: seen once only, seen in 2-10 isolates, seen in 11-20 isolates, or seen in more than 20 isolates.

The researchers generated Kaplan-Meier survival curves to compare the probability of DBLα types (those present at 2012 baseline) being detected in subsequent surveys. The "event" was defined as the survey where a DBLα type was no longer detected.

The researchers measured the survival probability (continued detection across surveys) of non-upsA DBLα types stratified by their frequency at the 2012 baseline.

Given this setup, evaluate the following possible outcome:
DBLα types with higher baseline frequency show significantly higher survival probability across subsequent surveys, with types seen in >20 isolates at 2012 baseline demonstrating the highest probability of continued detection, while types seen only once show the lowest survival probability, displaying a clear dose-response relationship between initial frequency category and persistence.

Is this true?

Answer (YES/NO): NO